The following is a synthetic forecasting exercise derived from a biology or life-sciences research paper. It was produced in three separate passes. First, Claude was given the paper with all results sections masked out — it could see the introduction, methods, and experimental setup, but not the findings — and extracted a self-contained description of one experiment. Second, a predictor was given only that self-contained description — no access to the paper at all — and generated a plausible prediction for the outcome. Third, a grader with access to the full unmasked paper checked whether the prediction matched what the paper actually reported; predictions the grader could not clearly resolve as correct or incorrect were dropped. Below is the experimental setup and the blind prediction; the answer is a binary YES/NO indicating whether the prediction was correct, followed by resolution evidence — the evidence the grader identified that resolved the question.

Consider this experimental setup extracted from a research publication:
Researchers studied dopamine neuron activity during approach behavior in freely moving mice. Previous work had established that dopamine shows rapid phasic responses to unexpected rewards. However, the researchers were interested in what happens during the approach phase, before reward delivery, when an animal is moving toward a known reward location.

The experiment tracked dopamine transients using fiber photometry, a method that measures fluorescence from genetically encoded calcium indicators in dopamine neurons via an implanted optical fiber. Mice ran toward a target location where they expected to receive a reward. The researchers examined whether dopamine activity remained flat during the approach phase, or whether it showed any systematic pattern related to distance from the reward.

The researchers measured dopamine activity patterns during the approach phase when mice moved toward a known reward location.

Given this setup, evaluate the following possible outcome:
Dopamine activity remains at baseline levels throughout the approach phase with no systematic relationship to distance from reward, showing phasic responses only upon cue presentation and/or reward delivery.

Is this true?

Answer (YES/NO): NO